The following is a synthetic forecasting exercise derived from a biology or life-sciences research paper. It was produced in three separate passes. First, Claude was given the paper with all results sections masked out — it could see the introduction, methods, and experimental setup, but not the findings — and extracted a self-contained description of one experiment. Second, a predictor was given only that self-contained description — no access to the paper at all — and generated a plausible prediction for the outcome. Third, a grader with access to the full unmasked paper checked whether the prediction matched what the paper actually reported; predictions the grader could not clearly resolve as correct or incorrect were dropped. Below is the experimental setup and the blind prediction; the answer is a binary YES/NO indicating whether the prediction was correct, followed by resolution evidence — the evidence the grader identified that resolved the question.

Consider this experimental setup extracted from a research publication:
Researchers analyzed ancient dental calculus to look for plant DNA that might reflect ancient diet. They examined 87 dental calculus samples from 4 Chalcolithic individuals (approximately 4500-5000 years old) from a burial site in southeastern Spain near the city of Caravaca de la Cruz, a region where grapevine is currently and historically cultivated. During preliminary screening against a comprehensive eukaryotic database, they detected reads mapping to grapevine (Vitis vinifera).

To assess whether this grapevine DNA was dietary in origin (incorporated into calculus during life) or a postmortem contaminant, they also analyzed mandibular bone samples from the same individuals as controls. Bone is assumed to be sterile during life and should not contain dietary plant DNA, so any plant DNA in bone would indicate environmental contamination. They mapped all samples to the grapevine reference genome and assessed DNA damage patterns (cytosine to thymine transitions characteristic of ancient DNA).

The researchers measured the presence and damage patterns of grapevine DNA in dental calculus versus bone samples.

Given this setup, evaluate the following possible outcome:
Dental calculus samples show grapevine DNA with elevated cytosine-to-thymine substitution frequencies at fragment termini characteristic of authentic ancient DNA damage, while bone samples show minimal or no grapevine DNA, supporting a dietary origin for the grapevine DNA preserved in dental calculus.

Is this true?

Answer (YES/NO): NO